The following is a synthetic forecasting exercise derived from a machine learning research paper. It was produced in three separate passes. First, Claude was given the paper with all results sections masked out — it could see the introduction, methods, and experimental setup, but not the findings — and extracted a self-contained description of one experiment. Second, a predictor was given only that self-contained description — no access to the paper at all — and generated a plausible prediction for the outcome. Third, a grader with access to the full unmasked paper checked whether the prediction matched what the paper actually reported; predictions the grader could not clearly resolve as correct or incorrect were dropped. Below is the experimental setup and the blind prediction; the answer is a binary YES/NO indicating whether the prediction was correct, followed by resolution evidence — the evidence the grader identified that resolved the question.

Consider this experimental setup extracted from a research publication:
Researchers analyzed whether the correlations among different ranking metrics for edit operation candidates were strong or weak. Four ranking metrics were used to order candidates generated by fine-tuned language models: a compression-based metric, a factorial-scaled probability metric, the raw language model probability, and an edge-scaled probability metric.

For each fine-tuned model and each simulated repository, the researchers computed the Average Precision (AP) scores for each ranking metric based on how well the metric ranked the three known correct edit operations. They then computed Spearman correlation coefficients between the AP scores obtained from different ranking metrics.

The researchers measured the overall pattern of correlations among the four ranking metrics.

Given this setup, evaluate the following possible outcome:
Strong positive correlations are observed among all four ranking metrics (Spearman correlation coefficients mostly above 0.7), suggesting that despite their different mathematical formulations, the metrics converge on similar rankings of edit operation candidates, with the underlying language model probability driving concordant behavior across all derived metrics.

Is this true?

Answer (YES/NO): NO